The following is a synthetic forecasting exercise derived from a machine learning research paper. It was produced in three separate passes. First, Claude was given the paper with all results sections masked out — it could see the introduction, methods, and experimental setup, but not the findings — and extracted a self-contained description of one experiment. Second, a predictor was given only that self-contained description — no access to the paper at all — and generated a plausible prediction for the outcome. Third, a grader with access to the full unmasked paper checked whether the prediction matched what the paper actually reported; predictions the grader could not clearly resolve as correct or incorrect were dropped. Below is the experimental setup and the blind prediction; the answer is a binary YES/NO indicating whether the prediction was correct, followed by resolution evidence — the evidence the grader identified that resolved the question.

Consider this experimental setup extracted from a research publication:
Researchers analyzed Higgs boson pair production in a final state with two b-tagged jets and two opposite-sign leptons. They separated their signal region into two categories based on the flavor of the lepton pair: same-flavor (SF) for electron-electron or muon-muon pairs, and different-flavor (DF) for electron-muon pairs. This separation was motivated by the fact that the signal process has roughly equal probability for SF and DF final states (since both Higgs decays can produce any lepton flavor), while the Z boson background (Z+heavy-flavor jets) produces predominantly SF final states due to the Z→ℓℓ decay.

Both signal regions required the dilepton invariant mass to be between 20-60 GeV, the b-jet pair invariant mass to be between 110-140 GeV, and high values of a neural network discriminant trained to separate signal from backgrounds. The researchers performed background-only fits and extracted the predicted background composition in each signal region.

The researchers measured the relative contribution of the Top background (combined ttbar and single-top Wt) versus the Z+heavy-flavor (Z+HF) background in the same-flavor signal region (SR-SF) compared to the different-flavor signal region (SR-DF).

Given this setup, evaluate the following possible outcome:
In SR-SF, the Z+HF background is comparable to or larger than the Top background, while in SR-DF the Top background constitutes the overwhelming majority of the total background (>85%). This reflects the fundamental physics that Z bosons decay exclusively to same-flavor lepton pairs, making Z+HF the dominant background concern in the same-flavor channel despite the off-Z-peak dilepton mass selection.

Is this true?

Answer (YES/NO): NO